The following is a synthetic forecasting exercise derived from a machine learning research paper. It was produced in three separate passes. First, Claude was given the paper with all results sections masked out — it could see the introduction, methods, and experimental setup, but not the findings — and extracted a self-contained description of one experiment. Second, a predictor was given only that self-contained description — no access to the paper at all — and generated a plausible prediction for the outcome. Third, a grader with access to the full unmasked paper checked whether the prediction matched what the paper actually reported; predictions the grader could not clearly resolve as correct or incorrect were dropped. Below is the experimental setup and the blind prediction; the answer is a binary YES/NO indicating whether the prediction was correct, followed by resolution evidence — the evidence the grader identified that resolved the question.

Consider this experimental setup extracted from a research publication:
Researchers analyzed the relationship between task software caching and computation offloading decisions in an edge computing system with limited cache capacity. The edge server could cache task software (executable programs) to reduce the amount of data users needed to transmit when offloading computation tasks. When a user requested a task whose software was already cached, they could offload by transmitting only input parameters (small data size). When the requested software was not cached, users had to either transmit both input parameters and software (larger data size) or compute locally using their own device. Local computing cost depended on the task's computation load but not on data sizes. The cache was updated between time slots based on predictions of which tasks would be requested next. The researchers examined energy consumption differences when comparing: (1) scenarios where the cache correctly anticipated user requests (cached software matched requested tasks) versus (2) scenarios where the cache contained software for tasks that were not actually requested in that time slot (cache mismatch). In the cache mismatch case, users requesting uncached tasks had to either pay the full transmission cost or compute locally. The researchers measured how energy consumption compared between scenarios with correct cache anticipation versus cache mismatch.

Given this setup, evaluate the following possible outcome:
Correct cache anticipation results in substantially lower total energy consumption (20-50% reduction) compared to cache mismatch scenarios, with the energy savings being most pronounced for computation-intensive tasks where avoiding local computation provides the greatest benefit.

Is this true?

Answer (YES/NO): NO